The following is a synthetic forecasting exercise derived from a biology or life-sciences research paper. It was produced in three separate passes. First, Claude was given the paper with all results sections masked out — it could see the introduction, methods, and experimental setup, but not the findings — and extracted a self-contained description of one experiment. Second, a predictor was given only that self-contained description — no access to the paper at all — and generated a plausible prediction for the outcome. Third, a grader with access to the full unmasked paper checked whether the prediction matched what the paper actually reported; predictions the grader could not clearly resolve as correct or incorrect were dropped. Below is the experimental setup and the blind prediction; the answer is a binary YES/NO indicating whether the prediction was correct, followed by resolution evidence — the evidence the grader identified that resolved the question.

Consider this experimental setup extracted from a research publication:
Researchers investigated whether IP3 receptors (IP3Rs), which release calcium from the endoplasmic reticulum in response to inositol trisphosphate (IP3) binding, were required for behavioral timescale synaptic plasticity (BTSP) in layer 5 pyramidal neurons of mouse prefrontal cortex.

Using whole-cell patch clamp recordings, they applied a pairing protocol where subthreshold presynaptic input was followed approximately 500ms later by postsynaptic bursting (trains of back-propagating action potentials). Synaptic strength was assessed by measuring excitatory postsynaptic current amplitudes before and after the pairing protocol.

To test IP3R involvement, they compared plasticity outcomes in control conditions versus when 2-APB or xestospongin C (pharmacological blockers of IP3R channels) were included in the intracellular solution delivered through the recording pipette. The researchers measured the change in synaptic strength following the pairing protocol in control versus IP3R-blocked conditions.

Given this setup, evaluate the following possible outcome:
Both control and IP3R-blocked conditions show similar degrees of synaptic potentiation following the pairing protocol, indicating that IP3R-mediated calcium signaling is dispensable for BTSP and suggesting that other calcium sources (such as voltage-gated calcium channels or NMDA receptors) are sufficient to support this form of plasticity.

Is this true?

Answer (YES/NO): NO